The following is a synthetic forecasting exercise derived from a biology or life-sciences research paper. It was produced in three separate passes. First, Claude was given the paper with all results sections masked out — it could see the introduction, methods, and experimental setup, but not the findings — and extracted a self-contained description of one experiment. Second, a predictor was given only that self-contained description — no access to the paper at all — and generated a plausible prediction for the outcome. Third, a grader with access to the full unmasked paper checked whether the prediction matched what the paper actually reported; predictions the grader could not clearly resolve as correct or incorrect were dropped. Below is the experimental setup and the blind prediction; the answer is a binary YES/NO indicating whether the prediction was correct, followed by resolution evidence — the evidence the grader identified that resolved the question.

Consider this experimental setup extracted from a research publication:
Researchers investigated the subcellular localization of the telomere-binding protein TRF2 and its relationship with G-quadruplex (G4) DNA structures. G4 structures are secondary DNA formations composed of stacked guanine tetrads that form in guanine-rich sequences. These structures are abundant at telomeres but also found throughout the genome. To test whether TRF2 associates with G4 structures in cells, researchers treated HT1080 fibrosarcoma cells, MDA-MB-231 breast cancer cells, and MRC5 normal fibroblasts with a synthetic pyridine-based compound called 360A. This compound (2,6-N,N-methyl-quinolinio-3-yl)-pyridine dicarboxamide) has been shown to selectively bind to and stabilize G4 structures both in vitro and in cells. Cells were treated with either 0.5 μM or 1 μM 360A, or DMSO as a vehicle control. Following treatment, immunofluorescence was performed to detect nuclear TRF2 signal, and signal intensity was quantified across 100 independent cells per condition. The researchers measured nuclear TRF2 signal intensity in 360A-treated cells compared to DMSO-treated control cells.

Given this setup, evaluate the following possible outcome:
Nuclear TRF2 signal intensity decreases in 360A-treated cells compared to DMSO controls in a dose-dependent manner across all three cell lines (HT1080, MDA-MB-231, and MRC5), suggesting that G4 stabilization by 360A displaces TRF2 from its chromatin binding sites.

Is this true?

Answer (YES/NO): YES